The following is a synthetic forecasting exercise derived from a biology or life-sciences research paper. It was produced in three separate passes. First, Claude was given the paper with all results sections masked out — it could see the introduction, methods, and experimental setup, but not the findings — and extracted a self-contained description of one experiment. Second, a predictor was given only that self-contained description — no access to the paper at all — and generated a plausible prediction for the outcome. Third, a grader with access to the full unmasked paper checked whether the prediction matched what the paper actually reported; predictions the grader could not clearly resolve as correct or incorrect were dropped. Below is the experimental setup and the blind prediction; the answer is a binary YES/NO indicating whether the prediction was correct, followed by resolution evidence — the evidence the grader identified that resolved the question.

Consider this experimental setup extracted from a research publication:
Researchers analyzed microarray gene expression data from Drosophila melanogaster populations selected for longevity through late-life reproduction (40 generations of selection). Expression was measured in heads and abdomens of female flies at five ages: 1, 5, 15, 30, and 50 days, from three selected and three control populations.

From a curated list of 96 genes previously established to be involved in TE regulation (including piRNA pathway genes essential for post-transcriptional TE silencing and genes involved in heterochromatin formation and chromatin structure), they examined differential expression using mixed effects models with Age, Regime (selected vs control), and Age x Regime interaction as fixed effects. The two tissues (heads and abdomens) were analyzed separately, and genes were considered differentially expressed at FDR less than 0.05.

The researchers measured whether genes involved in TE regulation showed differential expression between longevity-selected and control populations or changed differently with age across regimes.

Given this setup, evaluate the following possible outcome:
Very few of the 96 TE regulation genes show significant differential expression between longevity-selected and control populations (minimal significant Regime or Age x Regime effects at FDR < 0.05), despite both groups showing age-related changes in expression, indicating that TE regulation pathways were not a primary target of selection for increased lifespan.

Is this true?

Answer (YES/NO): YES